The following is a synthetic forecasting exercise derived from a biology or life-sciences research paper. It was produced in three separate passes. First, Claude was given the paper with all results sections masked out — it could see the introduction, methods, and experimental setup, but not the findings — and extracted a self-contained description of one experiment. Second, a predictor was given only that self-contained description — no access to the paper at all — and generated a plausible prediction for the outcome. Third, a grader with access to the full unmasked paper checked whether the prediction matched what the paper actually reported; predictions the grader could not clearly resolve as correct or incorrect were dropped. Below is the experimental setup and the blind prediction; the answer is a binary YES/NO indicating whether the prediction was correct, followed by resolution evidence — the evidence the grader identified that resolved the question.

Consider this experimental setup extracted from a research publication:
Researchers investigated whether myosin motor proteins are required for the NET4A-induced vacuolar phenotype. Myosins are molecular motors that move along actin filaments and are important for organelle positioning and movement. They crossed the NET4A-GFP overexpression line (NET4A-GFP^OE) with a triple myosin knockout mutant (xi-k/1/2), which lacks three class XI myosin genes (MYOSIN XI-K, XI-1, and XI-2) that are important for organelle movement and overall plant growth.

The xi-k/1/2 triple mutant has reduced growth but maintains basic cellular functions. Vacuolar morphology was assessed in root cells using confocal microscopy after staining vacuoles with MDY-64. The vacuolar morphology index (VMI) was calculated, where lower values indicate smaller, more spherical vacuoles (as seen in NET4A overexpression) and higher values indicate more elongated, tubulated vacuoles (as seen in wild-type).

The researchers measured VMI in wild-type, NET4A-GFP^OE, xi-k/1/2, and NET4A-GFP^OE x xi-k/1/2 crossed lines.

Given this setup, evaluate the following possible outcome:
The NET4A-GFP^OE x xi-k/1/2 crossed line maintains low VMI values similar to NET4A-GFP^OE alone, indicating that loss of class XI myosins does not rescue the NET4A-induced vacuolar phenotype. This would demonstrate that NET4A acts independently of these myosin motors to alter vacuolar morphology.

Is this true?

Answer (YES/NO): NO